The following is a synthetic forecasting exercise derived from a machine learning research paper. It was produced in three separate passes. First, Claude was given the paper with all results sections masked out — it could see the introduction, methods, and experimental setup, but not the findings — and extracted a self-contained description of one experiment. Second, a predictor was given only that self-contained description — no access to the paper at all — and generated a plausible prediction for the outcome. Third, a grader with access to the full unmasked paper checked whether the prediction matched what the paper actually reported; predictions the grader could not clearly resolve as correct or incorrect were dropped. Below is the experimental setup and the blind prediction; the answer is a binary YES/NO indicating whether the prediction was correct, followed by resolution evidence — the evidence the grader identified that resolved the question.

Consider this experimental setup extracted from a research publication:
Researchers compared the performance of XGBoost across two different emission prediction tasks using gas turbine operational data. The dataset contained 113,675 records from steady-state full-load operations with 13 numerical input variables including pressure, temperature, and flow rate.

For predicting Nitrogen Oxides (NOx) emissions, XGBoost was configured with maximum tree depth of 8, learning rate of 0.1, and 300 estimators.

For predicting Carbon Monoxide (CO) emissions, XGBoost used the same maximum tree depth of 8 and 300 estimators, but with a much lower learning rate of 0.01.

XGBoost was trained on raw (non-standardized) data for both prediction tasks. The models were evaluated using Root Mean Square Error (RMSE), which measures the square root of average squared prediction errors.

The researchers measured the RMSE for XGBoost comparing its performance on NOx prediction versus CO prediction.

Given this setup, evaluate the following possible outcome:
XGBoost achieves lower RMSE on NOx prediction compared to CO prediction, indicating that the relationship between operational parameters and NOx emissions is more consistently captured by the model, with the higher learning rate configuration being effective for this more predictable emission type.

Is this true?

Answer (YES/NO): NO